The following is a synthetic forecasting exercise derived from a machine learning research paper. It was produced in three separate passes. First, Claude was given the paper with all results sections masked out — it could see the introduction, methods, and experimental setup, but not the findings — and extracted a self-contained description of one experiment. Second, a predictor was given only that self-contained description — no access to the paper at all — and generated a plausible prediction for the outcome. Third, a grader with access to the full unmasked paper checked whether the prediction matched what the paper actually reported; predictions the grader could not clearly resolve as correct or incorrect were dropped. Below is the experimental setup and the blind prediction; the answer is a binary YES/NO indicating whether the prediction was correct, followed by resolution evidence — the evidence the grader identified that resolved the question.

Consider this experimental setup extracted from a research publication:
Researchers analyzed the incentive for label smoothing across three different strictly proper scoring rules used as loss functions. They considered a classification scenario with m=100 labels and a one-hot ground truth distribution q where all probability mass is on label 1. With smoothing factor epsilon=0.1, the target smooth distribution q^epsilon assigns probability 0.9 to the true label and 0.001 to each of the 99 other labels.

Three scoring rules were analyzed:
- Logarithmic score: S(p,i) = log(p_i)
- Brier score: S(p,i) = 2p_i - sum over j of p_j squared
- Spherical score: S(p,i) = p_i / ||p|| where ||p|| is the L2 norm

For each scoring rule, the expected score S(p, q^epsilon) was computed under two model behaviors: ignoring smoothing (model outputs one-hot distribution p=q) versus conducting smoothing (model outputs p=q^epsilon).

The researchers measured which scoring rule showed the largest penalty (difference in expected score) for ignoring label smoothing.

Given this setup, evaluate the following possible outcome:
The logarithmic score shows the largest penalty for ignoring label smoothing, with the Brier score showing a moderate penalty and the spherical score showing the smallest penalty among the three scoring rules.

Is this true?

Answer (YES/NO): YES